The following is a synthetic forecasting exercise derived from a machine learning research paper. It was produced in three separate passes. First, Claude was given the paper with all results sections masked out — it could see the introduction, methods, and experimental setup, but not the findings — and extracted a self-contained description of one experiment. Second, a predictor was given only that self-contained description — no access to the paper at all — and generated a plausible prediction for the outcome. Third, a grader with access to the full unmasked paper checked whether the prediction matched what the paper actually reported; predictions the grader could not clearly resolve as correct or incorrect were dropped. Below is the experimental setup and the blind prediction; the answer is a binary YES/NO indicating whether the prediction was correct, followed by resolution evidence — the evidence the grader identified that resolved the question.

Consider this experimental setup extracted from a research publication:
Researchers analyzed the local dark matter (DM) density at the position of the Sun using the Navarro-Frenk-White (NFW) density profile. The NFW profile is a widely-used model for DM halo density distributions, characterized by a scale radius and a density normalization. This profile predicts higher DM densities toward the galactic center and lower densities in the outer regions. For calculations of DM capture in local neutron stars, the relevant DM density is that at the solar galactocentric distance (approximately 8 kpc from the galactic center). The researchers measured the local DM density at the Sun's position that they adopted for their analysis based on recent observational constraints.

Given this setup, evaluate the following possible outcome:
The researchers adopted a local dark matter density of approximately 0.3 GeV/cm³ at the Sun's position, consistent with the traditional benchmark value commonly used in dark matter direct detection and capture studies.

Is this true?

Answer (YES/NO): NO